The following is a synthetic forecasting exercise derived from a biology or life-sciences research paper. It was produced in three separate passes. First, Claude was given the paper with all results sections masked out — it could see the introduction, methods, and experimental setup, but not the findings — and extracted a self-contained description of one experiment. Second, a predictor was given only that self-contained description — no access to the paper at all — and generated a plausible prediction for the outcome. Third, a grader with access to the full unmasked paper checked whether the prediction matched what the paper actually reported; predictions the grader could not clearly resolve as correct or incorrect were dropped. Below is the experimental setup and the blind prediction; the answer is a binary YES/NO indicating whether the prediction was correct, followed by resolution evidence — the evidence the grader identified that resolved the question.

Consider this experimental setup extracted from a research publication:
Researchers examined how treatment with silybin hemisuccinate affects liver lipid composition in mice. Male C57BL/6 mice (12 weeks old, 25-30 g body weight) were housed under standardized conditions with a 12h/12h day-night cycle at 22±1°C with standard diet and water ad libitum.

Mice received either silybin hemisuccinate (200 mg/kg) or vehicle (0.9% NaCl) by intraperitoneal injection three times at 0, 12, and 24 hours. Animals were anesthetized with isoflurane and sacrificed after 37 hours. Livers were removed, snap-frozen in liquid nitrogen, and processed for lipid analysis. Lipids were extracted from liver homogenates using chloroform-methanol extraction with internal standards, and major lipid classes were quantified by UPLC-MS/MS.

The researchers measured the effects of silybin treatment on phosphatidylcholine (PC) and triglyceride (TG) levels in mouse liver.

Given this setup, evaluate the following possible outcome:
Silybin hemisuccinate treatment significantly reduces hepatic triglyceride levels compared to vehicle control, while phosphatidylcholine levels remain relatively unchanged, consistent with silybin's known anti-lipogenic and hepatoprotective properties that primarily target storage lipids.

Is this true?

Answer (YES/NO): NO